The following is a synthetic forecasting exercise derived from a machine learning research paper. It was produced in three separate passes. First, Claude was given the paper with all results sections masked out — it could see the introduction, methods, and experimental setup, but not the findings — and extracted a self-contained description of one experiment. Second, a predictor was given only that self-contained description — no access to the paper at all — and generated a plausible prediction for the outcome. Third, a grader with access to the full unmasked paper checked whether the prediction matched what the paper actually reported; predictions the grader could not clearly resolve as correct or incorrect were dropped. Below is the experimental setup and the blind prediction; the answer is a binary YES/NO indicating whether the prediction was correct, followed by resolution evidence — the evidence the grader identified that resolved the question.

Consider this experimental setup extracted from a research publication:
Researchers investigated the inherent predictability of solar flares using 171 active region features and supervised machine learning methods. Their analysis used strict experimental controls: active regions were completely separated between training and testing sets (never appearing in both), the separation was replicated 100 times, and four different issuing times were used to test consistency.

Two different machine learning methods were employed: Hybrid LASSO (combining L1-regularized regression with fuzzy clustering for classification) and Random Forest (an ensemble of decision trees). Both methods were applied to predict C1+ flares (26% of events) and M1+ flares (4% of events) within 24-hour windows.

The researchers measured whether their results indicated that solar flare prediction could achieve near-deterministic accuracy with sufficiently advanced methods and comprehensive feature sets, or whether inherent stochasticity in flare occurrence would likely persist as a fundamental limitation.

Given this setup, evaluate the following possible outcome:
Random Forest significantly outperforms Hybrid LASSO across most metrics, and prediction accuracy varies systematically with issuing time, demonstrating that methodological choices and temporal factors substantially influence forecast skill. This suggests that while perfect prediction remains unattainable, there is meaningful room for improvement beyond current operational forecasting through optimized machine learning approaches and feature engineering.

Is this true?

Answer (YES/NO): NO